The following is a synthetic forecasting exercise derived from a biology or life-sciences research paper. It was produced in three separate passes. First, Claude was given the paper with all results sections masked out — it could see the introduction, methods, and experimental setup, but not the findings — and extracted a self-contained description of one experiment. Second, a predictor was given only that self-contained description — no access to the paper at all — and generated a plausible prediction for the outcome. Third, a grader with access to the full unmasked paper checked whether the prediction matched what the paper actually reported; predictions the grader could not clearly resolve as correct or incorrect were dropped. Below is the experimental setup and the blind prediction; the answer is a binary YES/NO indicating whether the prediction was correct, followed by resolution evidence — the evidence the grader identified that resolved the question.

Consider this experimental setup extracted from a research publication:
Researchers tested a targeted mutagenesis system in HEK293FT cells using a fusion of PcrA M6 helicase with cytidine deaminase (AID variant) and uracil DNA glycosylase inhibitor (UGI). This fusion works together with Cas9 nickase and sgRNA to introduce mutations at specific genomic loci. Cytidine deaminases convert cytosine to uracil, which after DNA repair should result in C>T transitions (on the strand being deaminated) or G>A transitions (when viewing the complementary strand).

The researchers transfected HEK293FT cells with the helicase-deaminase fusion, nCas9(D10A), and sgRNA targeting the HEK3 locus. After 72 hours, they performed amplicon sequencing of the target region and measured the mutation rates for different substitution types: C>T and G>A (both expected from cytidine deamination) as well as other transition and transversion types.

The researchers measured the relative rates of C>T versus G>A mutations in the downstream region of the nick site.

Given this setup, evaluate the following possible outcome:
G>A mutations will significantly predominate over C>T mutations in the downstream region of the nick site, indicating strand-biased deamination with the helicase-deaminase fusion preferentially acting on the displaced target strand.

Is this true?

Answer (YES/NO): YES